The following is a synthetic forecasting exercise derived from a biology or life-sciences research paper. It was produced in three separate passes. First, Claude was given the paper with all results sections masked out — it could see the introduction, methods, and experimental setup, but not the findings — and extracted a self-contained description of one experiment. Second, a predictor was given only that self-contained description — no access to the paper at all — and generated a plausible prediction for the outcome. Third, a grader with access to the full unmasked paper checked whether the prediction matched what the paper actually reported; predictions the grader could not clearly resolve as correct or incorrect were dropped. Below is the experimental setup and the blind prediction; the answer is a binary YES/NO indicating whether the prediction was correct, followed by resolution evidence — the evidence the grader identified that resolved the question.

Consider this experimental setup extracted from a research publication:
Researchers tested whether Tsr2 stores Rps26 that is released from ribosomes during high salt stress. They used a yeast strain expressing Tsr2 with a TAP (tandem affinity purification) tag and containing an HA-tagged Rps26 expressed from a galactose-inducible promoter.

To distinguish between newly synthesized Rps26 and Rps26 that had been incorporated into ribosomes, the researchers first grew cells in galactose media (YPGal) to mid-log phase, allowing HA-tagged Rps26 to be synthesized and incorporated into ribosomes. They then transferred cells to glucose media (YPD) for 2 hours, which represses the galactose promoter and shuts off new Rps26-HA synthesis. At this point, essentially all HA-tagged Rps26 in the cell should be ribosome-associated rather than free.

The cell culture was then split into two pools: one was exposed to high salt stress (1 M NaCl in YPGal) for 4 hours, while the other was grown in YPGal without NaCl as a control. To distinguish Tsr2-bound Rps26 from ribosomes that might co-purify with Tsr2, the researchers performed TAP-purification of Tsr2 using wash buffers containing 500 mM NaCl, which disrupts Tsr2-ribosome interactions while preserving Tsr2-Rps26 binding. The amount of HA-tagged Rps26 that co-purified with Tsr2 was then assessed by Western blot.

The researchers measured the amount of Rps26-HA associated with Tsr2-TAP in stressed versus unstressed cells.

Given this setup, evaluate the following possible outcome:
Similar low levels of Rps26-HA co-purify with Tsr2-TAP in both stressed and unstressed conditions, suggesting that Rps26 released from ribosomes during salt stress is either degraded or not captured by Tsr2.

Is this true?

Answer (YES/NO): NO